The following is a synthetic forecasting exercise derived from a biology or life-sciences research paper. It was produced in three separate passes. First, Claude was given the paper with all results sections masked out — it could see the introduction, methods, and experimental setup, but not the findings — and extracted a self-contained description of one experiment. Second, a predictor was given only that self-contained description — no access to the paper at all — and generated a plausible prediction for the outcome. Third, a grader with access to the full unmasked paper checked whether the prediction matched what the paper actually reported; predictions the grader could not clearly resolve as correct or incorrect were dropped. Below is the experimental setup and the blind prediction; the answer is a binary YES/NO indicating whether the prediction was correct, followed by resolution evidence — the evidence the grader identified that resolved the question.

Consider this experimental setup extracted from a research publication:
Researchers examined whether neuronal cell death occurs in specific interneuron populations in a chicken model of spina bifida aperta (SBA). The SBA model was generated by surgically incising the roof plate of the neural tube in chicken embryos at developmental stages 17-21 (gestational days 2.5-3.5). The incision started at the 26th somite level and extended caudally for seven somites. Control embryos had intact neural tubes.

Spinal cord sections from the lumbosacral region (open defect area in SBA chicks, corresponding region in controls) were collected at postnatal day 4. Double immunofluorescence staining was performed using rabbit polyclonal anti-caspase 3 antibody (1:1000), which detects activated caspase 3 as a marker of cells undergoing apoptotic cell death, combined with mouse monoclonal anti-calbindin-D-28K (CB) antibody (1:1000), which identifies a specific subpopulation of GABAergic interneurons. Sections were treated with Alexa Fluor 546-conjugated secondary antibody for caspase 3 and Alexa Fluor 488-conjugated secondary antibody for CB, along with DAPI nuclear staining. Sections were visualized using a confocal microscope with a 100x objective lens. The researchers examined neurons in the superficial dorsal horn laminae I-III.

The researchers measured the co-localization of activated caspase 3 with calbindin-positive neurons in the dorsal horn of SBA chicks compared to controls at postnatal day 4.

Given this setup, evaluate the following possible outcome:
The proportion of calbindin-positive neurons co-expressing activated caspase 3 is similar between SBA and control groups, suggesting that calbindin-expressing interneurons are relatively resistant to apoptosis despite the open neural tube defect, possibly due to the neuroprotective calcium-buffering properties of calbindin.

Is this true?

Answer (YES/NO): NO